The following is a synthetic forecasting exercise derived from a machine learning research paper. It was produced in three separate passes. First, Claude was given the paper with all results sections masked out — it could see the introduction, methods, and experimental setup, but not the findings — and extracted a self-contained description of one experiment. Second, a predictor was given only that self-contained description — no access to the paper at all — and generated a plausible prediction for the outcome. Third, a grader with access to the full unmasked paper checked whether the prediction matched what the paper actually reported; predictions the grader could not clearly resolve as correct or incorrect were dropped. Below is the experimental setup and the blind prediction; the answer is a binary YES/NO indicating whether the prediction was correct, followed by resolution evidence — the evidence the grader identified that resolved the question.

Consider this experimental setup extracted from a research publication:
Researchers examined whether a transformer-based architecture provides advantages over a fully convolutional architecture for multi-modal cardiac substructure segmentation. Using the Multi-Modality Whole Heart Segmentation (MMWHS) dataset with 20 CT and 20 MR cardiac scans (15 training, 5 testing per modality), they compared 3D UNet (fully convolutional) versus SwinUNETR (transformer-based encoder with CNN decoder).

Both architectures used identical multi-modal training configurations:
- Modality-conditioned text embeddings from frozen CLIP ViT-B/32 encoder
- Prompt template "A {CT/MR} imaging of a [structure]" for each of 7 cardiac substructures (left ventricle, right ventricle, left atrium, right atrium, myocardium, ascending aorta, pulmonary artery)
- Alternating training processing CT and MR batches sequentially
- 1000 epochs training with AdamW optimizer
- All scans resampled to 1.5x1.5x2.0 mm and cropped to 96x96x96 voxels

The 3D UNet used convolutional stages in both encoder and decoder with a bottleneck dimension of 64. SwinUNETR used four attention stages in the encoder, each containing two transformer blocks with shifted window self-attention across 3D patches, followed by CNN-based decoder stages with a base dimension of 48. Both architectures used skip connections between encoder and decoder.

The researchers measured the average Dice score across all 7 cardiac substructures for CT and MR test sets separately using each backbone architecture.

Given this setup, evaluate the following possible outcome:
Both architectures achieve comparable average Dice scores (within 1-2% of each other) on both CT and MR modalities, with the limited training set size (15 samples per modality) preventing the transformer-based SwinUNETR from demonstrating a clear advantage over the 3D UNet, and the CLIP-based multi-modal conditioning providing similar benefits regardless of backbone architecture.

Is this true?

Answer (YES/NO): YES